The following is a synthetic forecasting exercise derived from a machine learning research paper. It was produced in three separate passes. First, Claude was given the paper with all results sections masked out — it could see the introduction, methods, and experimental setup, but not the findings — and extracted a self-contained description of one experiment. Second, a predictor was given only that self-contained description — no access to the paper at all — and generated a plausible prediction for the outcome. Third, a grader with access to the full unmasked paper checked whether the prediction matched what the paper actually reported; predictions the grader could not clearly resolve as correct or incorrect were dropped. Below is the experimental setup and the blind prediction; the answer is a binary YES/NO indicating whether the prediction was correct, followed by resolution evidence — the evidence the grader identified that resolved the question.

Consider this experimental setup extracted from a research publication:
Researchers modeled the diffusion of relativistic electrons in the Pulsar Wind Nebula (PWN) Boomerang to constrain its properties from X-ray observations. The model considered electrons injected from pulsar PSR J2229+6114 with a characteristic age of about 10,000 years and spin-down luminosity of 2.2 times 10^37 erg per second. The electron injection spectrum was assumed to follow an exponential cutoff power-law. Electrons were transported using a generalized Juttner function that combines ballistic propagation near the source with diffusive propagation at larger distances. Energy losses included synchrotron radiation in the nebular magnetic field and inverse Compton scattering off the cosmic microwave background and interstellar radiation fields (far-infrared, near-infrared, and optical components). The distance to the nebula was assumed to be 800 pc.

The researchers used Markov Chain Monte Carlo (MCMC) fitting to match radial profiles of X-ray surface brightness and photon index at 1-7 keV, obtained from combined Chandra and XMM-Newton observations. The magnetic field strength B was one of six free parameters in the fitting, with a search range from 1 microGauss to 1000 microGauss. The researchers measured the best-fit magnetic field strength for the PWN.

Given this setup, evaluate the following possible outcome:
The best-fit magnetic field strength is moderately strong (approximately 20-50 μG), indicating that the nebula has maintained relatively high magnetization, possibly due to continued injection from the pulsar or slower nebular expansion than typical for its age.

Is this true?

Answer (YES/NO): NO